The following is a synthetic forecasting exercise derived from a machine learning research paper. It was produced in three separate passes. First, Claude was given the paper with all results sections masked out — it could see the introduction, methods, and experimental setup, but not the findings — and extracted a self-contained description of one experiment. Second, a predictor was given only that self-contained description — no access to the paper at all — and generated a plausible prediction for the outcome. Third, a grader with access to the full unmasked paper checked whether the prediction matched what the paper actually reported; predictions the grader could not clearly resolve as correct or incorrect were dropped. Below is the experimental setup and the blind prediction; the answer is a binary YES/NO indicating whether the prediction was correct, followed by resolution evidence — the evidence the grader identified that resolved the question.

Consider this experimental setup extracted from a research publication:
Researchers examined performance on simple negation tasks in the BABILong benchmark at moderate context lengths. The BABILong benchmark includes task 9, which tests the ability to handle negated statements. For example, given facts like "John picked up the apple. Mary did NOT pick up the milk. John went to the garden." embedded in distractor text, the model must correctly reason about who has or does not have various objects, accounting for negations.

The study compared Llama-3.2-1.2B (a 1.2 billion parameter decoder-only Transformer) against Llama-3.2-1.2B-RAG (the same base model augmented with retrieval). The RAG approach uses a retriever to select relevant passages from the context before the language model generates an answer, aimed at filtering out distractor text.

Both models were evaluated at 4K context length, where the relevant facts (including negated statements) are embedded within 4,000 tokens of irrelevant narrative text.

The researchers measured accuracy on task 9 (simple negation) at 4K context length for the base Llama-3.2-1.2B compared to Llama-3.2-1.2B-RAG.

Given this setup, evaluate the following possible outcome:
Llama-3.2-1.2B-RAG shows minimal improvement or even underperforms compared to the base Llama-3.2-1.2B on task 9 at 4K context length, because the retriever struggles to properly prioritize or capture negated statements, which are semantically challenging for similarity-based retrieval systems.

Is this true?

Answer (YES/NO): YES